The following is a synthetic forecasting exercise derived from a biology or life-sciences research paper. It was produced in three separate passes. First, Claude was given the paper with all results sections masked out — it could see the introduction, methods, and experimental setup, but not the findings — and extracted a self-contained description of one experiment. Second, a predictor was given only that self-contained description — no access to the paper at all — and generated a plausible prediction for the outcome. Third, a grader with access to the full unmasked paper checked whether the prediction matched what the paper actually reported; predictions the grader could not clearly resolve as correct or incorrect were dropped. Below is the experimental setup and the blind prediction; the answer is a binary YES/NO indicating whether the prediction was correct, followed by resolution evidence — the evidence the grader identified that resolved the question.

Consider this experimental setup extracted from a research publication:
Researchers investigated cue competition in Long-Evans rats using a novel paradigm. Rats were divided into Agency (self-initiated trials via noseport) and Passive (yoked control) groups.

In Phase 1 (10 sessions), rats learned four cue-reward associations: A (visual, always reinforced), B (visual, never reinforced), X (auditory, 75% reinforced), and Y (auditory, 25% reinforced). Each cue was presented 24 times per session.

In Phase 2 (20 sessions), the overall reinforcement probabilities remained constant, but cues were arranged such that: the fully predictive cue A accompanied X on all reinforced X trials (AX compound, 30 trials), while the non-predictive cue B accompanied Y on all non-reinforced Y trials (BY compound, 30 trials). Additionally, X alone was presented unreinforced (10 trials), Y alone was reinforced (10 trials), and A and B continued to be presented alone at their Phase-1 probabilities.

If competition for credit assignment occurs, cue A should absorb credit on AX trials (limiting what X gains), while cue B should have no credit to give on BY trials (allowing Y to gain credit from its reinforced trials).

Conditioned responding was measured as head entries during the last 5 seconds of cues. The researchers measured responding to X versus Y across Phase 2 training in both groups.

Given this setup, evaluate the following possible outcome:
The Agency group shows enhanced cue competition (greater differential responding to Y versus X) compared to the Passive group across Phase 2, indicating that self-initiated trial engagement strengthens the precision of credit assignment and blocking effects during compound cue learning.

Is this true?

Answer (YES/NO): YES